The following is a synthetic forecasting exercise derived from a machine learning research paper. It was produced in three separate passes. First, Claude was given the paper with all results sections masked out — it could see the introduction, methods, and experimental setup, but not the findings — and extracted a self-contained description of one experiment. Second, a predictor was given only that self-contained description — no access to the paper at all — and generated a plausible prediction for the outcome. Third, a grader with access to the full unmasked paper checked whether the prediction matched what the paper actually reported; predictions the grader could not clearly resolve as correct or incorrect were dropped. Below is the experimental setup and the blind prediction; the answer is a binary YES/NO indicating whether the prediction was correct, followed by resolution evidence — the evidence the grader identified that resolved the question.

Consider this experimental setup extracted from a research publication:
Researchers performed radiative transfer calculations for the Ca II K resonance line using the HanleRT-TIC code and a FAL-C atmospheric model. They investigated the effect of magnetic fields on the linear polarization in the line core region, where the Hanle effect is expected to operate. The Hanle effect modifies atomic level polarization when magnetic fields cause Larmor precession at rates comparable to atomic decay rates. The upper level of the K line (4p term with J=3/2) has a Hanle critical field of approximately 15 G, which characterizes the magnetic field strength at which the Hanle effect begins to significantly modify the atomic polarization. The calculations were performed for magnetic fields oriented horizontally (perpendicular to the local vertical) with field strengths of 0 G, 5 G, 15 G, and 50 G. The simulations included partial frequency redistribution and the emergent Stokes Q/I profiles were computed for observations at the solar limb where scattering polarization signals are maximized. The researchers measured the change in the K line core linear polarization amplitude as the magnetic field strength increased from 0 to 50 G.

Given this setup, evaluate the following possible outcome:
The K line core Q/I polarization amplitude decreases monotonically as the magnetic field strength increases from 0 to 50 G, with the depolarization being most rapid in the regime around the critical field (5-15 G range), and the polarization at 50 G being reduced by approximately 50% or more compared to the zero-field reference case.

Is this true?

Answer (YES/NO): NO